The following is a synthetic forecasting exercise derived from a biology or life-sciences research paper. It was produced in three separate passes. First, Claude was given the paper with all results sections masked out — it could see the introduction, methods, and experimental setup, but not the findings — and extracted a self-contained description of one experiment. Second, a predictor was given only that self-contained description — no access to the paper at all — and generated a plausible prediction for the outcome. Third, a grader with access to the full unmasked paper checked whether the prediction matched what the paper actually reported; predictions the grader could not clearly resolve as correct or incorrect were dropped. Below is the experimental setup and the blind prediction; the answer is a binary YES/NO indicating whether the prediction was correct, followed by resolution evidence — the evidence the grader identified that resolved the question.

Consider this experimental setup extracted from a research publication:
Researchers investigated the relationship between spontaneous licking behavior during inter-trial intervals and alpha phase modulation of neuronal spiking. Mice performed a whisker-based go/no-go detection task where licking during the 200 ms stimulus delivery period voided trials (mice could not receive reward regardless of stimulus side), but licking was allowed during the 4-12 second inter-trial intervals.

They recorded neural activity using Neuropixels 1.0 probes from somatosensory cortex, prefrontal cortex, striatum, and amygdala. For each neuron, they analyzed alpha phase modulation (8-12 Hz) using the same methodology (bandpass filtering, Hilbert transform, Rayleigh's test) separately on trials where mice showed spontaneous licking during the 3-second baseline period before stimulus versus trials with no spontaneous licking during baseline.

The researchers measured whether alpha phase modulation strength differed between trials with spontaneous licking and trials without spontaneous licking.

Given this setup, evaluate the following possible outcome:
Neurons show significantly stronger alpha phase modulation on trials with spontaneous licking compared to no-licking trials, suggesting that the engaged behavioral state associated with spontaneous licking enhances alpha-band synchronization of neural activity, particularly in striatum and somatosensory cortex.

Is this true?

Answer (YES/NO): NO